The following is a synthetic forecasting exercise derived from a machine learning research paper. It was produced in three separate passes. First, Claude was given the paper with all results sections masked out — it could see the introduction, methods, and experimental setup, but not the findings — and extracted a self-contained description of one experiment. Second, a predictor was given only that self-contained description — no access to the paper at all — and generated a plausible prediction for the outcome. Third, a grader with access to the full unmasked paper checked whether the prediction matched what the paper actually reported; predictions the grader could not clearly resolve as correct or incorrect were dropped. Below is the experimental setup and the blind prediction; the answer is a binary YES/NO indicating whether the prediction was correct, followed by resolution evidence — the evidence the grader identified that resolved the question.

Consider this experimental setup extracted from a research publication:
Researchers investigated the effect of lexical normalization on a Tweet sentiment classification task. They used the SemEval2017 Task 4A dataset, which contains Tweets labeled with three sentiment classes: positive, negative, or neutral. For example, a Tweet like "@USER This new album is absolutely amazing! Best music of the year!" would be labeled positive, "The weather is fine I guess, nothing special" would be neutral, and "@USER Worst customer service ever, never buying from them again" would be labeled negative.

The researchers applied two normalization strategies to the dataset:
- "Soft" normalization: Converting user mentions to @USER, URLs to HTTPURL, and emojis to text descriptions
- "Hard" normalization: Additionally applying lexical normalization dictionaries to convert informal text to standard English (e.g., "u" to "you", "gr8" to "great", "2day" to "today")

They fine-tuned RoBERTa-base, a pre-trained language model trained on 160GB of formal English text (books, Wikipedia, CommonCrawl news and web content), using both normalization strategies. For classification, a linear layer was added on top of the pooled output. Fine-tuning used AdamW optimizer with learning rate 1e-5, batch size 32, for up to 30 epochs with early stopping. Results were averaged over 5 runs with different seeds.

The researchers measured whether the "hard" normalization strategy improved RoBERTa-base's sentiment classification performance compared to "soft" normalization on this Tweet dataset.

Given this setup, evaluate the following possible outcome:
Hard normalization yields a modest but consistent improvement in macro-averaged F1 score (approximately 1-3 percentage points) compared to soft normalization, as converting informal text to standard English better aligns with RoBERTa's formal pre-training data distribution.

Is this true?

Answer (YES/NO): NO